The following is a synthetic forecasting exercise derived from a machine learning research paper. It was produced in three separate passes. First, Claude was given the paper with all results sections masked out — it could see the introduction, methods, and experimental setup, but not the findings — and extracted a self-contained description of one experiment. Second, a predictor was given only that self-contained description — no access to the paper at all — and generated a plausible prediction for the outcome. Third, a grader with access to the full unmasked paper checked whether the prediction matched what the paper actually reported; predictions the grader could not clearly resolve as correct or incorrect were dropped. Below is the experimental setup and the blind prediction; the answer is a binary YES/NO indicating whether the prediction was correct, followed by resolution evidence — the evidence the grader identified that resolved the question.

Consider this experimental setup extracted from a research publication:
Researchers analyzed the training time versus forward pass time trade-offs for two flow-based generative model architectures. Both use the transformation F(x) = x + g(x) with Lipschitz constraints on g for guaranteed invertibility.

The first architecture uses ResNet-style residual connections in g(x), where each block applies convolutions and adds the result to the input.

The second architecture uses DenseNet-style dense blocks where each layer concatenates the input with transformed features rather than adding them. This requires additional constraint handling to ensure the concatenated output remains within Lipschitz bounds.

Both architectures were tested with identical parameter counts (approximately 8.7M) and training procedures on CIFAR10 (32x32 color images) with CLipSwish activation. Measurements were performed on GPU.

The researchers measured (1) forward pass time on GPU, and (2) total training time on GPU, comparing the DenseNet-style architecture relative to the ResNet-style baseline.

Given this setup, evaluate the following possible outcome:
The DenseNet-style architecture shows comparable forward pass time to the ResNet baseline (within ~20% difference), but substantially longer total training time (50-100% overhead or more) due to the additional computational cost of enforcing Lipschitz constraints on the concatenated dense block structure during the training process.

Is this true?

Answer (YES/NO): YES